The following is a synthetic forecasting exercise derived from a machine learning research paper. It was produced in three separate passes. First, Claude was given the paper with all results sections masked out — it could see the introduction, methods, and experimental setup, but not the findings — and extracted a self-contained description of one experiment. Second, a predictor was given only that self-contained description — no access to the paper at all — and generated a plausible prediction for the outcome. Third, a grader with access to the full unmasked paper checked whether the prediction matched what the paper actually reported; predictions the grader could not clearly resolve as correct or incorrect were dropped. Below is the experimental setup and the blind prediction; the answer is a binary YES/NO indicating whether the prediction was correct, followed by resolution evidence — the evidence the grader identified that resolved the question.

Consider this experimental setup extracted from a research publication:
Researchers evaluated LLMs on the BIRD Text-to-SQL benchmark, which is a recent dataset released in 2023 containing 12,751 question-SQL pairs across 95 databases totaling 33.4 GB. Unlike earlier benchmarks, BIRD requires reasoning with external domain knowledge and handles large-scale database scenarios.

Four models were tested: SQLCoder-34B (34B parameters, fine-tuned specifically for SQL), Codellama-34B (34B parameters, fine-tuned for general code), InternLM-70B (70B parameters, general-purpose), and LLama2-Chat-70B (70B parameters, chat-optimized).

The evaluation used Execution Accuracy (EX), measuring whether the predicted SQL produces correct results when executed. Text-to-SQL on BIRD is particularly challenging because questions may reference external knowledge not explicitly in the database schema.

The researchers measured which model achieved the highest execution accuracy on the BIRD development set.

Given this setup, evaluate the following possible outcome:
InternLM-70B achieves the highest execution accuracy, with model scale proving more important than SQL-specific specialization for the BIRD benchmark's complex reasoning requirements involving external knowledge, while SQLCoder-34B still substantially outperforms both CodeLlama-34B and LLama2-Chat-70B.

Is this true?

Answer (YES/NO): NO